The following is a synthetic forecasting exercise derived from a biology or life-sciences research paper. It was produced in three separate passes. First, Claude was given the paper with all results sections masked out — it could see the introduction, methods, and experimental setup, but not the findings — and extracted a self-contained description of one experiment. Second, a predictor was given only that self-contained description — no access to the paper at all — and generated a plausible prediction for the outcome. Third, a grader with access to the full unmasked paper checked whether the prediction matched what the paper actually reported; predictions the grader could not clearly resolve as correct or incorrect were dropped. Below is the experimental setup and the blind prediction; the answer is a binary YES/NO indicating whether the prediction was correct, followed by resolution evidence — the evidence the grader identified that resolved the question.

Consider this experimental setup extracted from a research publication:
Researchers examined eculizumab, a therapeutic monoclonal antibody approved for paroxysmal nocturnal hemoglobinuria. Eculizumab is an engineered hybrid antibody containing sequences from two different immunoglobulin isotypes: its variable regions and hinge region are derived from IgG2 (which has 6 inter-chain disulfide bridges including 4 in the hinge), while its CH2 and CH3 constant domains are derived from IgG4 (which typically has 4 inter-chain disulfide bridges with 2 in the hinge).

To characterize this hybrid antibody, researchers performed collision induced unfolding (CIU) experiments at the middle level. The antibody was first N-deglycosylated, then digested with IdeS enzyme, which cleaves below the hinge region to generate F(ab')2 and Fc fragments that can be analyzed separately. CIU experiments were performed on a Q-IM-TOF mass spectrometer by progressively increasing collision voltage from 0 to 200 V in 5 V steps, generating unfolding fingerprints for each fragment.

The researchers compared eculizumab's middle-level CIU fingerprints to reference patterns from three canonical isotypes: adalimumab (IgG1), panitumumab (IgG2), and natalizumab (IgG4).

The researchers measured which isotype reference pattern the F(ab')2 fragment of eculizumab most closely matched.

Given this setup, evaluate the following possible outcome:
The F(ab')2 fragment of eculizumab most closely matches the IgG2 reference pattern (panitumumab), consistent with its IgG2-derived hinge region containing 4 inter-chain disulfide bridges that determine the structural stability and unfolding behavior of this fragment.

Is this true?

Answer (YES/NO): YES